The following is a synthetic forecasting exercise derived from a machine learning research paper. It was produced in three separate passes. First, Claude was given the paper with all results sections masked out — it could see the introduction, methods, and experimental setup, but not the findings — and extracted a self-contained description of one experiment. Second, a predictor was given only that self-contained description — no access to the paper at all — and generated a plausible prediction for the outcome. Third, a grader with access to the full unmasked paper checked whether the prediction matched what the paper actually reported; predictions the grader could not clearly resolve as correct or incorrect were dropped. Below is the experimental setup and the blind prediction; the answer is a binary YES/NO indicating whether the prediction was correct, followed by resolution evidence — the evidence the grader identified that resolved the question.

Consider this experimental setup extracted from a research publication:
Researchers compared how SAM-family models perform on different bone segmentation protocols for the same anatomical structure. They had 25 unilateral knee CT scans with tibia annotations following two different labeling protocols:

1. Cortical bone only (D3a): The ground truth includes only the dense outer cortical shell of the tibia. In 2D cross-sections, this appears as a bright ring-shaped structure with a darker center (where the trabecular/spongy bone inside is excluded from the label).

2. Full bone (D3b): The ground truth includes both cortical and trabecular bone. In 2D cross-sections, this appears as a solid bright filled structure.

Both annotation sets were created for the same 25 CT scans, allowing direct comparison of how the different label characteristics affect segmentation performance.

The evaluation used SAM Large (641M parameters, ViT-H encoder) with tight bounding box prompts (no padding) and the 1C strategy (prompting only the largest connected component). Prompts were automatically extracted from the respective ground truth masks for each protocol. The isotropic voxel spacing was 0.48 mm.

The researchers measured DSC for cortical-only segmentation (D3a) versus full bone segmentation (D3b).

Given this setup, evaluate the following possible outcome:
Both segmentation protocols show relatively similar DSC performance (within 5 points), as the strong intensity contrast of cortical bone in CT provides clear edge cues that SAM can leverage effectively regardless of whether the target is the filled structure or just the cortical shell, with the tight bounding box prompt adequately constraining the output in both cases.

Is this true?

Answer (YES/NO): NO